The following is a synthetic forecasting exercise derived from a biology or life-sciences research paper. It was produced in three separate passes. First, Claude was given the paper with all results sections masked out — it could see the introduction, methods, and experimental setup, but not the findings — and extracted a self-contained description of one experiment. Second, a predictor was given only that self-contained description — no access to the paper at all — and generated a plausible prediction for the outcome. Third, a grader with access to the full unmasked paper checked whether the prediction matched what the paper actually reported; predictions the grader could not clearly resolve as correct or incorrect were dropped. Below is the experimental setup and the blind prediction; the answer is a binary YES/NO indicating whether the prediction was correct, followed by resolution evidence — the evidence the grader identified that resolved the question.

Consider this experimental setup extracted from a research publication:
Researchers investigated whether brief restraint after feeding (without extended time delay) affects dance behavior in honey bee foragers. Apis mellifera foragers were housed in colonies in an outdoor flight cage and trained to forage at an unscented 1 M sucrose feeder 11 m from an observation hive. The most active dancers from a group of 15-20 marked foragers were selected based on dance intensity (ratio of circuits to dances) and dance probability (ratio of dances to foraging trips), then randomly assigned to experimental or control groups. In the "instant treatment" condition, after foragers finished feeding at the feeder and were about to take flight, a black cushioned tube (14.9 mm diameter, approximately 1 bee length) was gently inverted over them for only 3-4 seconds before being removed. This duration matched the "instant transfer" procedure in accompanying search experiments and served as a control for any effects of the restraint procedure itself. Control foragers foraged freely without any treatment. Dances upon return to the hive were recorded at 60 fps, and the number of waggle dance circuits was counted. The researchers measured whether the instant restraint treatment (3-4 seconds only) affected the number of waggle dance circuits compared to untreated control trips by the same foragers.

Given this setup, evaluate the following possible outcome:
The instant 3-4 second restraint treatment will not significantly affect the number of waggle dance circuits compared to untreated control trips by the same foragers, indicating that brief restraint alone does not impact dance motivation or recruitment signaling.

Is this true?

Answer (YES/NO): YES